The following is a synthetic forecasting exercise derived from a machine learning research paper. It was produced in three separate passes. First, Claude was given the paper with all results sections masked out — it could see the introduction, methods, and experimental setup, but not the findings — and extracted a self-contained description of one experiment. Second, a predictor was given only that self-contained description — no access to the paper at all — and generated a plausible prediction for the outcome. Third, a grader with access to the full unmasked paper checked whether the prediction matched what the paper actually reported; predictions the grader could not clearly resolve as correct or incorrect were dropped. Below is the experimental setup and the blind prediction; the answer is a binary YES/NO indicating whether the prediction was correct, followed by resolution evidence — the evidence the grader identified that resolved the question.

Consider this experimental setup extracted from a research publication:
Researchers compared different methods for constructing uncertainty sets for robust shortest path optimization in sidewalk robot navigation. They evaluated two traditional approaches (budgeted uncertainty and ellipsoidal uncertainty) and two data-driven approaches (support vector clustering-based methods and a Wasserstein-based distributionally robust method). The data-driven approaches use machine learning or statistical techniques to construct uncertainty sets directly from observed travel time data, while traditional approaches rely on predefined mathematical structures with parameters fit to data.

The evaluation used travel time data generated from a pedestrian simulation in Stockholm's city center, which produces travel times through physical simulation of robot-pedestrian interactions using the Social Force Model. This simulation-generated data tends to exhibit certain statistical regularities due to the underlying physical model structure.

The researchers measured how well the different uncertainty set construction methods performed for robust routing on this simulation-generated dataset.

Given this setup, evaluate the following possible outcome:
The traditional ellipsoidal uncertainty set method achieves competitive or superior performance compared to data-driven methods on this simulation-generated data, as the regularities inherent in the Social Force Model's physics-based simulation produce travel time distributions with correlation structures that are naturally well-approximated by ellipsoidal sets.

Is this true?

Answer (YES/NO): YES